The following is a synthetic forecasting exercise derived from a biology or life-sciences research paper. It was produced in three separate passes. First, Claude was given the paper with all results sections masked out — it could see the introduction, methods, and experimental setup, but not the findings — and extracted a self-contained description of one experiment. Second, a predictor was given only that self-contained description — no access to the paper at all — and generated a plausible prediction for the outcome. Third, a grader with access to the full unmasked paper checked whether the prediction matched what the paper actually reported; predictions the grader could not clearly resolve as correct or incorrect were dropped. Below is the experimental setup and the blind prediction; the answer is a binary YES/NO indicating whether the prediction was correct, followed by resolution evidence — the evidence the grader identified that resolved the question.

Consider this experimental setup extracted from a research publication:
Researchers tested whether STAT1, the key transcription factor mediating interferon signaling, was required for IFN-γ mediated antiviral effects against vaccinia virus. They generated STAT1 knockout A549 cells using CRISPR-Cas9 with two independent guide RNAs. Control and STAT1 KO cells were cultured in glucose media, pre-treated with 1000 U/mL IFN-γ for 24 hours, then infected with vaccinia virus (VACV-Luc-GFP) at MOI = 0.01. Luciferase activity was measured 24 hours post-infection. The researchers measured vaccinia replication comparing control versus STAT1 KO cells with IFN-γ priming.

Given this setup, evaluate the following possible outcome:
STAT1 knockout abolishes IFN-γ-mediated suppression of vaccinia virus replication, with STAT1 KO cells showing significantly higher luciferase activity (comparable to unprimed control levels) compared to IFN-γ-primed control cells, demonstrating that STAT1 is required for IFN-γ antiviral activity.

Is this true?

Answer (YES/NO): NO